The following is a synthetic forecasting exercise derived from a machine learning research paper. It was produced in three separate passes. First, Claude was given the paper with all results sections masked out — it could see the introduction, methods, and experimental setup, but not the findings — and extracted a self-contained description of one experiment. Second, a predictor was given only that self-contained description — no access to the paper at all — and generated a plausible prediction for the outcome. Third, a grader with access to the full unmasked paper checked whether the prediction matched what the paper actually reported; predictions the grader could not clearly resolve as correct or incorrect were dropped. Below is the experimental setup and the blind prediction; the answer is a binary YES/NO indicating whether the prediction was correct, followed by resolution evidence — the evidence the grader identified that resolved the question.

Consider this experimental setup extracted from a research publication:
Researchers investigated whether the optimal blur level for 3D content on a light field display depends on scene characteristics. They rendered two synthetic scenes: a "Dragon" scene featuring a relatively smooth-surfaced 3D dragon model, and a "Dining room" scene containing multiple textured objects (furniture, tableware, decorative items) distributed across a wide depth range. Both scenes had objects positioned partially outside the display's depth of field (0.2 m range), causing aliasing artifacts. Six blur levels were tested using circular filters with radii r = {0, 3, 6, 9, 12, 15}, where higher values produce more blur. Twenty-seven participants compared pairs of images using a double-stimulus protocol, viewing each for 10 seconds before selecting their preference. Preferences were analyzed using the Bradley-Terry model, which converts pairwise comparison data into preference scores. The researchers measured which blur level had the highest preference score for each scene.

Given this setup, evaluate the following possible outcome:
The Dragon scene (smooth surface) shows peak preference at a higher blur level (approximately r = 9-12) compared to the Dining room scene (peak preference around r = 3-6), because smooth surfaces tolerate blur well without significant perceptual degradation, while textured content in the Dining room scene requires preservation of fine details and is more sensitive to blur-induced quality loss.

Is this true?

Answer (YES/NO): NO